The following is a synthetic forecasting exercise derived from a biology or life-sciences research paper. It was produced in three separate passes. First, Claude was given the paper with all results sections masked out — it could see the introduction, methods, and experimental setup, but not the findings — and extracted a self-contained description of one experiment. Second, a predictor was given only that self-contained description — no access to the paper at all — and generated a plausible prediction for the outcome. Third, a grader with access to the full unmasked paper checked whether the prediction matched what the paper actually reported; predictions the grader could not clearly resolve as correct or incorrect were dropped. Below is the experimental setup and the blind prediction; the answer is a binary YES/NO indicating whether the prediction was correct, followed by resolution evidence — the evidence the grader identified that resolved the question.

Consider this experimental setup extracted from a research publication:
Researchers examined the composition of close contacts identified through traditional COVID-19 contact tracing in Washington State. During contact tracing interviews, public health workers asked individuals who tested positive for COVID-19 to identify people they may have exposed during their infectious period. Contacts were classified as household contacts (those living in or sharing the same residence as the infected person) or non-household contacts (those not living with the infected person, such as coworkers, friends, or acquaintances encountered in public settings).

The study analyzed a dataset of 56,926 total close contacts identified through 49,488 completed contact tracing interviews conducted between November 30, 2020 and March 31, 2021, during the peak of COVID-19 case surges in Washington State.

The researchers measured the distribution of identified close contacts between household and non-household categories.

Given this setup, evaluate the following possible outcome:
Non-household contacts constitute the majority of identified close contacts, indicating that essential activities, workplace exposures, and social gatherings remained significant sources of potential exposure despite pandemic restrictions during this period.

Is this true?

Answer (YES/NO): NO